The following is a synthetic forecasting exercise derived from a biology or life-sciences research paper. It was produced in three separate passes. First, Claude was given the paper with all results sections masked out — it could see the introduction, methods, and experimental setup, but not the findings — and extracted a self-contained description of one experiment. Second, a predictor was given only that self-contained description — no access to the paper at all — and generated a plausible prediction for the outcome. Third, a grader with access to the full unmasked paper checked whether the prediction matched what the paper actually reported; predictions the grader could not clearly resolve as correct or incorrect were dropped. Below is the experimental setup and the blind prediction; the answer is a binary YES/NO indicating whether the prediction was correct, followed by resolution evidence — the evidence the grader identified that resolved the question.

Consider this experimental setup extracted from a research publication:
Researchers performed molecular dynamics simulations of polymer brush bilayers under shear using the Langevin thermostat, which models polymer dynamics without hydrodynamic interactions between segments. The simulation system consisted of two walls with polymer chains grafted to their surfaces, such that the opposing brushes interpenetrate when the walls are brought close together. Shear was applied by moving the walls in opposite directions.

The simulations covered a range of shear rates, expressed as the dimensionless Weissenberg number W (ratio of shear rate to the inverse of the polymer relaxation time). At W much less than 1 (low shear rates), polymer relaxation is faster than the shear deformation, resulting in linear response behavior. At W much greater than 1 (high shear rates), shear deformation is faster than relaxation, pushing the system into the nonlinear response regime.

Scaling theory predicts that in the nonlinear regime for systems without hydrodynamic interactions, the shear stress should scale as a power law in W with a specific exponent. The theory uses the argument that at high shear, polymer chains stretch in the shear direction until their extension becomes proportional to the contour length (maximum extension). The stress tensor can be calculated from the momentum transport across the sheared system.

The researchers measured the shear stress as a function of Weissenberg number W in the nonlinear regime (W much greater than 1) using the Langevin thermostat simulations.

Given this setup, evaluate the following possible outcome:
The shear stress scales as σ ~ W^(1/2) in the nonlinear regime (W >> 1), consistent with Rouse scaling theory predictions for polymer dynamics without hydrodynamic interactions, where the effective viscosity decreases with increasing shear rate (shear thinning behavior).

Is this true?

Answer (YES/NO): NO